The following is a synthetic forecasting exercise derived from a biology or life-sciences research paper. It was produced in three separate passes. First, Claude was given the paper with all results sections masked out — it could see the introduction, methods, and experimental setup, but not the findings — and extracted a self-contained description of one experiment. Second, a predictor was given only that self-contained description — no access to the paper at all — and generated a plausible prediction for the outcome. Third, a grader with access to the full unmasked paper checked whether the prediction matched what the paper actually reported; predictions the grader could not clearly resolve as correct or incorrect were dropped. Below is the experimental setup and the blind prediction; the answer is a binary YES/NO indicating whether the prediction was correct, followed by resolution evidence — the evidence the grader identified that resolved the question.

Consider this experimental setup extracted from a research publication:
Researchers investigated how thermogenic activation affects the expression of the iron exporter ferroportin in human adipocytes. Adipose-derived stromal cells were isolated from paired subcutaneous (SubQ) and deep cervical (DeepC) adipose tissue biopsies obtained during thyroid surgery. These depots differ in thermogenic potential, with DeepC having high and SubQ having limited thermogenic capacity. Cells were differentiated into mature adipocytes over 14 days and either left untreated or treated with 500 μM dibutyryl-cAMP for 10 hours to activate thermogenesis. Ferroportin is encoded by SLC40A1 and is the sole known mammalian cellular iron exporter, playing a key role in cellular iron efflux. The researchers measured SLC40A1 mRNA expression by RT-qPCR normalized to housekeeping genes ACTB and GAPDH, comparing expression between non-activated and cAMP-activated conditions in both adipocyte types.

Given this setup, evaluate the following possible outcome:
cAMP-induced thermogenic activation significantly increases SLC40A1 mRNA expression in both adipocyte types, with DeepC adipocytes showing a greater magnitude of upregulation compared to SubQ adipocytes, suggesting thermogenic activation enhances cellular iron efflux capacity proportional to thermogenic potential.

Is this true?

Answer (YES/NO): NO